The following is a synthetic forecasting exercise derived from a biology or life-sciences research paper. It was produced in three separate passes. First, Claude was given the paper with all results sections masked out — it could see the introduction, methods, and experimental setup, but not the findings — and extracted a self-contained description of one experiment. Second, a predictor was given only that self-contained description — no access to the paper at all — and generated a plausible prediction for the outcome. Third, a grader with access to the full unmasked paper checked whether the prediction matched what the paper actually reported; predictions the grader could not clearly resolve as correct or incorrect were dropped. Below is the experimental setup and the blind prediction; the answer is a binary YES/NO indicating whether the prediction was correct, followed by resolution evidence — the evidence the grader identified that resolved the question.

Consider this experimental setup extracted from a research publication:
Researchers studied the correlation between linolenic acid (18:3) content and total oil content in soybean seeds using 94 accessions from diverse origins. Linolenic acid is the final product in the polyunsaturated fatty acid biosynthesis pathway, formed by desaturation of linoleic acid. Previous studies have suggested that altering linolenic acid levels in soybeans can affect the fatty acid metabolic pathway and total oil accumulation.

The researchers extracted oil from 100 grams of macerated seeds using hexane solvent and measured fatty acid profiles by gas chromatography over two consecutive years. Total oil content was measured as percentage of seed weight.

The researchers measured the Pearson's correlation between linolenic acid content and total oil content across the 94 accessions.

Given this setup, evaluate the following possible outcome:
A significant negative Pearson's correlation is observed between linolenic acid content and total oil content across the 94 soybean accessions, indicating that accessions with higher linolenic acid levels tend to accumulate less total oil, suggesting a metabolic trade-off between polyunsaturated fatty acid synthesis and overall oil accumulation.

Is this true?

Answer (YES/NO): YES